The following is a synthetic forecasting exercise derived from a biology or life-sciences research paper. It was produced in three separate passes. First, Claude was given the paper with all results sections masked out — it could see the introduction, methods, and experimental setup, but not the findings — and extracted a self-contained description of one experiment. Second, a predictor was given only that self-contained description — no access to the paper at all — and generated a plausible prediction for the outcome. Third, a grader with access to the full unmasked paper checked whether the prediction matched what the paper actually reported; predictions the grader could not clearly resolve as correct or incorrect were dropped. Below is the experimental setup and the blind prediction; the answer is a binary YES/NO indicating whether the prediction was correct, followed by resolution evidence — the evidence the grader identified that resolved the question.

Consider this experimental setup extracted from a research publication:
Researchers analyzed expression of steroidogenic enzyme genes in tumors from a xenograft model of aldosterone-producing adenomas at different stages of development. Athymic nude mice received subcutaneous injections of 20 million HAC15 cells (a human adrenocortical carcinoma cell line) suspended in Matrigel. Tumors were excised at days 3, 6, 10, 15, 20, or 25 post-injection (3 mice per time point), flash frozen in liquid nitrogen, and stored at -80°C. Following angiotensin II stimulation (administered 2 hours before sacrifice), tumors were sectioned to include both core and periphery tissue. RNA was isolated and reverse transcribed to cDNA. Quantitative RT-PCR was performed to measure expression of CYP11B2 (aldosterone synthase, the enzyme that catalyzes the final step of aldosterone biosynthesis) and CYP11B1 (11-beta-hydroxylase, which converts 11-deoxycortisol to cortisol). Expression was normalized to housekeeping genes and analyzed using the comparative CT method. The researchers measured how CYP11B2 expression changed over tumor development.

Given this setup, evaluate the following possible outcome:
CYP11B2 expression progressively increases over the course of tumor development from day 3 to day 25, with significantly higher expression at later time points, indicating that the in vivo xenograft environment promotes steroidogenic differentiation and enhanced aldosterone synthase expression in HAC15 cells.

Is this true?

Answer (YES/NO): NO